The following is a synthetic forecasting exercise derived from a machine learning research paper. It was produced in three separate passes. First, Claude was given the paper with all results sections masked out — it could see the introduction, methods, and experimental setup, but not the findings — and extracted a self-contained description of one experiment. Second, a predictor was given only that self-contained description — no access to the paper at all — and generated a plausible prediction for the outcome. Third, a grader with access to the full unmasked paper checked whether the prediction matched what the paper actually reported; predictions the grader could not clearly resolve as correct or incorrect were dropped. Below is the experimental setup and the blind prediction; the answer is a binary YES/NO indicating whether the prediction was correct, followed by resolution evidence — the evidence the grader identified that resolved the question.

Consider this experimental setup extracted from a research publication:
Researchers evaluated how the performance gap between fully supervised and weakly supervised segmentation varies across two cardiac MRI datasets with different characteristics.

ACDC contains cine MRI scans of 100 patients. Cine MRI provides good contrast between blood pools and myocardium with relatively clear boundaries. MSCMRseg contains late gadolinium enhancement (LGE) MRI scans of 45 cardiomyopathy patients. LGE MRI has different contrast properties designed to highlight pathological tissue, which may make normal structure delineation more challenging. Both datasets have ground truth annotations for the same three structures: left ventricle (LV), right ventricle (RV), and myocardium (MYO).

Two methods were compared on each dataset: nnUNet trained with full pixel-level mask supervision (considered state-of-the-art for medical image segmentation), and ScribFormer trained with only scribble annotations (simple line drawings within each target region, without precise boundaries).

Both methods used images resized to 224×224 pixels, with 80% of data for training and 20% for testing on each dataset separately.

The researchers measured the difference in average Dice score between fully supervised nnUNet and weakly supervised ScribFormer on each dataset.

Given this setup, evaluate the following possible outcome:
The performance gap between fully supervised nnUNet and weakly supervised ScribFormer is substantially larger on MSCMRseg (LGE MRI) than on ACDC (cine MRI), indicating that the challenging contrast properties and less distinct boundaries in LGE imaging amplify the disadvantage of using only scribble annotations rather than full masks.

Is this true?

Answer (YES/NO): YES